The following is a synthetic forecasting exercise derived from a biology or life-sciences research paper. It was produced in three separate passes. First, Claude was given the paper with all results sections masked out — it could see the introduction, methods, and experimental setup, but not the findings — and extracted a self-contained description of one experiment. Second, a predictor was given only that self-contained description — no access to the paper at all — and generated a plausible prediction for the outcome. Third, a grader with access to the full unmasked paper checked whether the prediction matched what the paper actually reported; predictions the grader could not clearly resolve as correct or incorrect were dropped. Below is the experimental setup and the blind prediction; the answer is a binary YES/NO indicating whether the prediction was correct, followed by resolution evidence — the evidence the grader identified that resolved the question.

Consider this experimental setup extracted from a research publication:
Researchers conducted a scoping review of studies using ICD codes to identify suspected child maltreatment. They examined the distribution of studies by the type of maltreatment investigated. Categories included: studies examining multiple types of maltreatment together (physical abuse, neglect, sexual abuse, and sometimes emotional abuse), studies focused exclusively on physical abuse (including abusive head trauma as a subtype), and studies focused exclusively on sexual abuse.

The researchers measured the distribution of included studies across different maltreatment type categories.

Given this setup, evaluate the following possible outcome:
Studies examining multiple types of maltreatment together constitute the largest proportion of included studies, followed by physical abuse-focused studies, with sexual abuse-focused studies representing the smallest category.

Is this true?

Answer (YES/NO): YES